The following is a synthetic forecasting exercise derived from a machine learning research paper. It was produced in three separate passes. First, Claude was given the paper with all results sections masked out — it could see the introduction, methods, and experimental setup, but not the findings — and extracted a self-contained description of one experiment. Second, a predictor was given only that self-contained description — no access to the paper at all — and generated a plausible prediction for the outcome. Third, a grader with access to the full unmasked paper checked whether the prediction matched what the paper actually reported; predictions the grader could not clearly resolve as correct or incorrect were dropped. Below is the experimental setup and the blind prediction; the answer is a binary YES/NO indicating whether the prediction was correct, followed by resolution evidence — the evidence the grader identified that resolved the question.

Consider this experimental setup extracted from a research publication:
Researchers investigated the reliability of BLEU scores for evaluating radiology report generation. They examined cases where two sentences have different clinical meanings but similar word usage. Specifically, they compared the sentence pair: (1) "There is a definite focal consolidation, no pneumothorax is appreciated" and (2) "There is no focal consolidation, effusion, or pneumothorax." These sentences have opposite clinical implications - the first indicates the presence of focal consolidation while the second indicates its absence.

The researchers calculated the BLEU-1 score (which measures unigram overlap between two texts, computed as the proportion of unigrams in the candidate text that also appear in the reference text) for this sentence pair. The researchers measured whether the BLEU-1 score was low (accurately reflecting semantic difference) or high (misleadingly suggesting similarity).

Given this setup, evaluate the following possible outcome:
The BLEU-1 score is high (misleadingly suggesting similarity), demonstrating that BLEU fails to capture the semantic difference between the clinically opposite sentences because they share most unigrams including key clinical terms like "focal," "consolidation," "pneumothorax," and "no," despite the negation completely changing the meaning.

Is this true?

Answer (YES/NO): YES